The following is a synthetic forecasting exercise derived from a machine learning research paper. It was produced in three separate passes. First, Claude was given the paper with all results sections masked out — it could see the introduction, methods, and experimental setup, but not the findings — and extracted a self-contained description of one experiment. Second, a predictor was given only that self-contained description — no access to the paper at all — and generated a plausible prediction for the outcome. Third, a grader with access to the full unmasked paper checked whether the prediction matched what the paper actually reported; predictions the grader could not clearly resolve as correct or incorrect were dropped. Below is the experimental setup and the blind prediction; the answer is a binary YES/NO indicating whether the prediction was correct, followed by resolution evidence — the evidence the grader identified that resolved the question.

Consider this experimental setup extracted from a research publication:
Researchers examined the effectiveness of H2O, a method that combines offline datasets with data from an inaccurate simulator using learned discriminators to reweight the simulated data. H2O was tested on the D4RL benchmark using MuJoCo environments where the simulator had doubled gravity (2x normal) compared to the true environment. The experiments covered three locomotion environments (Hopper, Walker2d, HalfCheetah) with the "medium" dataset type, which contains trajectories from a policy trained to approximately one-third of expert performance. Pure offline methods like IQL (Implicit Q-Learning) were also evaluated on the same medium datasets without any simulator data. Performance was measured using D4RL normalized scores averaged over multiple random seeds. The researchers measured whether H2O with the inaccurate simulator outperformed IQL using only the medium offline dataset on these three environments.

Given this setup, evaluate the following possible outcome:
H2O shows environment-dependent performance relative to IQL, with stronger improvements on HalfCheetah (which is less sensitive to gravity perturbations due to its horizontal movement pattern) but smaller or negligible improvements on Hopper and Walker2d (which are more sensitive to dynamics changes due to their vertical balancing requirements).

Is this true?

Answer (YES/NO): NO